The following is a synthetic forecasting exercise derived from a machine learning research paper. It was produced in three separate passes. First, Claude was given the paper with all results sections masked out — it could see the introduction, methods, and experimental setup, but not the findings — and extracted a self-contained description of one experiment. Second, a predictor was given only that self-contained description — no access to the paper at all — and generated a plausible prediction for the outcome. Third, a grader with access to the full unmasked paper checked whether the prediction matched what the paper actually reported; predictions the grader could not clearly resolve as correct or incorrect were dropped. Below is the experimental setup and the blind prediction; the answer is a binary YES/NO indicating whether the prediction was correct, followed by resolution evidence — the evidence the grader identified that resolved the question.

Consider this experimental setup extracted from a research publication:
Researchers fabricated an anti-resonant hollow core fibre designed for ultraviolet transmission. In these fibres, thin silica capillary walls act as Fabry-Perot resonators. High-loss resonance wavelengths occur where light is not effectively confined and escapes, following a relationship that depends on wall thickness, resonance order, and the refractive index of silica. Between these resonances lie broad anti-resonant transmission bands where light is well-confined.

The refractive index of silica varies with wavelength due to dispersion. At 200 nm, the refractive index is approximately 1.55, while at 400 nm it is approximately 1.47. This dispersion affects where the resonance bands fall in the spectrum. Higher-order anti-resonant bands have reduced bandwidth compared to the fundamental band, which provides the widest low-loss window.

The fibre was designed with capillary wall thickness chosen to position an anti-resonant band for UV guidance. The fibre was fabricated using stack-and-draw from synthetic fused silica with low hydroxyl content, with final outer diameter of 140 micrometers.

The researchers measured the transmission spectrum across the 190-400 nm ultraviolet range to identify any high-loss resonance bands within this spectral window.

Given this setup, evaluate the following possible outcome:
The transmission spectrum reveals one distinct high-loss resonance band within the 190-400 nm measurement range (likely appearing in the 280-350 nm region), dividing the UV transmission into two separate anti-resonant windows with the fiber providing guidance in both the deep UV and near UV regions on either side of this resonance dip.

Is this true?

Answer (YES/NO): NO